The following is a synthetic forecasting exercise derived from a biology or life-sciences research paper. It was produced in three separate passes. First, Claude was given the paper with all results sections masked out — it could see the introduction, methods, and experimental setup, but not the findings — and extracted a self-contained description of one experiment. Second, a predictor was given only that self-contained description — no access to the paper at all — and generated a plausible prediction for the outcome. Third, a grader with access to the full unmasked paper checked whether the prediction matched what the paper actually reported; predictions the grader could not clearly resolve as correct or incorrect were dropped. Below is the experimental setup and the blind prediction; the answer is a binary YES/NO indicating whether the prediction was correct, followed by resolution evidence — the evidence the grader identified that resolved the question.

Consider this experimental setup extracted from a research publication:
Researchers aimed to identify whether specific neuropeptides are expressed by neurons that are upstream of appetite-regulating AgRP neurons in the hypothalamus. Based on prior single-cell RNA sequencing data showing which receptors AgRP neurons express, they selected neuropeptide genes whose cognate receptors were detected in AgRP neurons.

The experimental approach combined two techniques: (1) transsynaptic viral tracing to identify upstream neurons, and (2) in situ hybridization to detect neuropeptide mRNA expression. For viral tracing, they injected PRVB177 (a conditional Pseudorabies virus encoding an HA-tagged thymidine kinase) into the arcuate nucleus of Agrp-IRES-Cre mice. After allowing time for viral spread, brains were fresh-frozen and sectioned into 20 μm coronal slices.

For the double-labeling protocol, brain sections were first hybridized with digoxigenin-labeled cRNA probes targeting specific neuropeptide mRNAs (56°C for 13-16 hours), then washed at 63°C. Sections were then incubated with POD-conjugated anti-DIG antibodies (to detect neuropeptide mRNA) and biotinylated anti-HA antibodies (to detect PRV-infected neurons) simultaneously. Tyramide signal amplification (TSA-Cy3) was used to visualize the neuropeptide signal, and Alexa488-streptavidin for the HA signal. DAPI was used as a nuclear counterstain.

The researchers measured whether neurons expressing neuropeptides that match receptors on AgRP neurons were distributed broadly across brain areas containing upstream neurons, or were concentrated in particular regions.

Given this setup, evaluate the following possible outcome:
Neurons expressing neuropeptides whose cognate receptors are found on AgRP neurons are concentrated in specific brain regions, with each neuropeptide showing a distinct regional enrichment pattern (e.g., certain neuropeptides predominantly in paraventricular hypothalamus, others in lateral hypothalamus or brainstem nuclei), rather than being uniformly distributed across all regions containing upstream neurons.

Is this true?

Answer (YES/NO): YES